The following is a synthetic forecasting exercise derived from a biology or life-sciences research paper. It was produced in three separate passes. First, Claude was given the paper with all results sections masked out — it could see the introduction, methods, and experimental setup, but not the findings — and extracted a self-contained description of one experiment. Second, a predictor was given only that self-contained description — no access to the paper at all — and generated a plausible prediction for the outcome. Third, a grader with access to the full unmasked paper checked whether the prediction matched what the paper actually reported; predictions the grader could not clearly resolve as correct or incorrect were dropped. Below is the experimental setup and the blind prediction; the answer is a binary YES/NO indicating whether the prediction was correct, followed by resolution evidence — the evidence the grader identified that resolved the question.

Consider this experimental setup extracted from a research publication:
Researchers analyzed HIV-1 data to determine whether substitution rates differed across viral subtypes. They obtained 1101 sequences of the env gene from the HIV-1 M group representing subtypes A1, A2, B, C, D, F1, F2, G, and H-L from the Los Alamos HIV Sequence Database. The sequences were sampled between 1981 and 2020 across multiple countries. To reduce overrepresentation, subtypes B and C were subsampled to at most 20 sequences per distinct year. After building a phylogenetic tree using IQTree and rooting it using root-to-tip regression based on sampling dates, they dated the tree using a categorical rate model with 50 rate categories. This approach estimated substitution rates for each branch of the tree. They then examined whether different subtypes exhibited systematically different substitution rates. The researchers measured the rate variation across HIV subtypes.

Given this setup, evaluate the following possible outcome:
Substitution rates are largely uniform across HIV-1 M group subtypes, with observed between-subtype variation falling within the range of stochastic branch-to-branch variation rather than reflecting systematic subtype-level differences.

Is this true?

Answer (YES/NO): YES